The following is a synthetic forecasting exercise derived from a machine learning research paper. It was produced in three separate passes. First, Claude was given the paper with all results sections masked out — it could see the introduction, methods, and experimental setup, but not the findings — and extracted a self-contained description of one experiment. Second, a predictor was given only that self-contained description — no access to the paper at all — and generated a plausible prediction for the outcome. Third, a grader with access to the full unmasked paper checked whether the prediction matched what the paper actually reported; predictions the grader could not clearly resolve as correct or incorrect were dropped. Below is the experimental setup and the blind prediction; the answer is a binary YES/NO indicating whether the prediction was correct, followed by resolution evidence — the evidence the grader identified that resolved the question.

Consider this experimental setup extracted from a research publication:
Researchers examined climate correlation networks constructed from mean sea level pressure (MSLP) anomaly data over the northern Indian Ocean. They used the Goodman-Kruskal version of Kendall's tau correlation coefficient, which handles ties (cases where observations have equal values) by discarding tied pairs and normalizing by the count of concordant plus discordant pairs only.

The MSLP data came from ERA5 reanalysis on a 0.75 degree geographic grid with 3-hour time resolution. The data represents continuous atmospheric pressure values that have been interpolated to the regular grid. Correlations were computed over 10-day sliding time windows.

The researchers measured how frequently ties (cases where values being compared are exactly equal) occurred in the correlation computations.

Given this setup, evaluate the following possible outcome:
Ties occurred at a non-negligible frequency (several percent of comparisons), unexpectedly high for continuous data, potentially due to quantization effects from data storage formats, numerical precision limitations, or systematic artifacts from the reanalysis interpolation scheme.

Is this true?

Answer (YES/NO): NO